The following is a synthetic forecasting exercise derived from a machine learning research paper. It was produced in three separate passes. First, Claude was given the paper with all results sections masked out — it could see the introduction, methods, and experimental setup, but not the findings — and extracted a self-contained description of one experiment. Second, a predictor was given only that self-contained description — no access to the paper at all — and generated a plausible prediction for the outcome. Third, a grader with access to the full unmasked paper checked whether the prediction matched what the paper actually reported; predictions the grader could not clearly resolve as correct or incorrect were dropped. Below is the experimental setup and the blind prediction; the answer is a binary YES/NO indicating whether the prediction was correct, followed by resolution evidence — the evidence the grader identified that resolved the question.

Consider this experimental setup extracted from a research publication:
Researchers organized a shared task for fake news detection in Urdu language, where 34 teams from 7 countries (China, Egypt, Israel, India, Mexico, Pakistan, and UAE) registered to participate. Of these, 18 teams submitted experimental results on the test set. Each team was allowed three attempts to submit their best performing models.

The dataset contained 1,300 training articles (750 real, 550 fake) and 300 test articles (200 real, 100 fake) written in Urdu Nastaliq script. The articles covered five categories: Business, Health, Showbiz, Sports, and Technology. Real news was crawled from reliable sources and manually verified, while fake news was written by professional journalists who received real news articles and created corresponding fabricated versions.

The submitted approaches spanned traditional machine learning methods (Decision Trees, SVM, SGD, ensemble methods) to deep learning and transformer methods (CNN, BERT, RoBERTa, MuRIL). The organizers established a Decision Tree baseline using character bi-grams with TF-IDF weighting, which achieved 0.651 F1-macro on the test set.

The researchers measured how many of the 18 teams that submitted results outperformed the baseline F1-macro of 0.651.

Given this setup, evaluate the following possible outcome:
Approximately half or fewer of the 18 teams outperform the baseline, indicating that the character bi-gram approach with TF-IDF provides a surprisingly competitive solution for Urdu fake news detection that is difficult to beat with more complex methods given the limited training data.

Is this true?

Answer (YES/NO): YES